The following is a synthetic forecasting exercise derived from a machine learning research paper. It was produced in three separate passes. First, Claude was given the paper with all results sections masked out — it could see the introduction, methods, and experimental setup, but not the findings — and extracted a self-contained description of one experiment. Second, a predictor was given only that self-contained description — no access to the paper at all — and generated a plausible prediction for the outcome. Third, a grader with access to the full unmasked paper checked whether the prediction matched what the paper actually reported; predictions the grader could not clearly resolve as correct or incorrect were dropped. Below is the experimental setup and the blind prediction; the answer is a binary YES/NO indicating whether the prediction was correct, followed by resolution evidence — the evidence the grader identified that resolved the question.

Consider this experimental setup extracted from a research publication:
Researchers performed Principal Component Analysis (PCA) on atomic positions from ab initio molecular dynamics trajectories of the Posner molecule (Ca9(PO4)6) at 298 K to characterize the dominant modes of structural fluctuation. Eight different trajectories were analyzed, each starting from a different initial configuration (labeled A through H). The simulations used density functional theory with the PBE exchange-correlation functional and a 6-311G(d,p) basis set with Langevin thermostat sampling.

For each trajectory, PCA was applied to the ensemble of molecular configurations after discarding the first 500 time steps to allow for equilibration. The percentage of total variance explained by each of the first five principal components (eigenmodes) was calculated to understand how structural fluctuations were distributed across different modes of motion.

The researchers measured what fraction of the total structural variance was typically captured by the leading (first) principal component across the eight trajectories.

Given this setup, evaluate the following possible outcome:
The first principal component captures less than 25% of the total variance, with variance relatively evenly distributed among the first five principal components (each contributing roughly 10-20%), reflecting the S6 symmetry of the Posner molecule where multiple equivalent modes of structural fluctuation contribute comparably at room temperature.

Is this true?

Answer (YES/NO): NO